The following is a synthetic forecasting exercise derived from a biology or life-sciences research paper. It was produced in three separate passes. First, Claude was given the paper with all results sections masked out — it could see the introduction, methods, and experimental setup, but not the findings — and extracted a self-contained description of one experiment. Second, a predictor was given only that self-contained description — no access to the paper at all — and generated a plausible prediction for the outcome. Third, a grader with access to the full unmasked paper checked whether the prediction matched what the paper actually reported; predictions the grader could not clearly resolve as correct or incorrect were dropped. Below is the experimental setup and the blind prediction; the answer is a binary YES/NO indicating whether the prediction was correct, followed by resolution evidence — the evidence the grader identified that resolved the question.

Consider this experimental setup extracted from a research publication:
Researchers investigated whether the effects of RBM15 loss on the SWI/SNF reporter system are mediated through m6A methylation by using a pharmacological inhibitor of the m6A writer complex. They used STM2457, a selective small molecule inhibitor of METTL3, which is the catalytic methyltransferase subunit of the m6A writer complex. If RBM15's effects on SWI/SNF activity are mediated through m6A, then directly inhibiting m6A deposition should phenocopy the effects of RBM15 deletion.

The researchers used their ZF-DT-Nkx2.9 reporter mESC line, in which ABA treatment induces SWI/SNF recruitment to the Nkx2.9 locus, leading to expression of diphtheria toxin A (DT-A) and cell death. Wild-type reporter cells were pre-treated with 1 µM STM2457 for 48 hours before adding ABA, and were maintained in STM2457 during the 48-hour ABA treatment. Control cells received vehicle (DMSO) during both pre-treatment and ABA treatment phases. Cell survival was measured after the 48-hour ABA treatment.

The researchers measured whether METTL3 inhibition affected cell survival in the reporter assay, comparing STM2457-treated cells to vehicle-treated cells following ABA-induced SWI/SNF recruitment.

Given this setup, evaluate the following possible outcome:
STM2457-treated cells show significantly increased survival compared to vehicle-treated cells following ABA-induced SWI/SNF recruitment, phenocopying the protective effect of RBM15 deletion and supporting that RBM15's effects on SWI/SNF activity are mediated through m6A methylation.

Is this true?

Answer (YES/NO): YES